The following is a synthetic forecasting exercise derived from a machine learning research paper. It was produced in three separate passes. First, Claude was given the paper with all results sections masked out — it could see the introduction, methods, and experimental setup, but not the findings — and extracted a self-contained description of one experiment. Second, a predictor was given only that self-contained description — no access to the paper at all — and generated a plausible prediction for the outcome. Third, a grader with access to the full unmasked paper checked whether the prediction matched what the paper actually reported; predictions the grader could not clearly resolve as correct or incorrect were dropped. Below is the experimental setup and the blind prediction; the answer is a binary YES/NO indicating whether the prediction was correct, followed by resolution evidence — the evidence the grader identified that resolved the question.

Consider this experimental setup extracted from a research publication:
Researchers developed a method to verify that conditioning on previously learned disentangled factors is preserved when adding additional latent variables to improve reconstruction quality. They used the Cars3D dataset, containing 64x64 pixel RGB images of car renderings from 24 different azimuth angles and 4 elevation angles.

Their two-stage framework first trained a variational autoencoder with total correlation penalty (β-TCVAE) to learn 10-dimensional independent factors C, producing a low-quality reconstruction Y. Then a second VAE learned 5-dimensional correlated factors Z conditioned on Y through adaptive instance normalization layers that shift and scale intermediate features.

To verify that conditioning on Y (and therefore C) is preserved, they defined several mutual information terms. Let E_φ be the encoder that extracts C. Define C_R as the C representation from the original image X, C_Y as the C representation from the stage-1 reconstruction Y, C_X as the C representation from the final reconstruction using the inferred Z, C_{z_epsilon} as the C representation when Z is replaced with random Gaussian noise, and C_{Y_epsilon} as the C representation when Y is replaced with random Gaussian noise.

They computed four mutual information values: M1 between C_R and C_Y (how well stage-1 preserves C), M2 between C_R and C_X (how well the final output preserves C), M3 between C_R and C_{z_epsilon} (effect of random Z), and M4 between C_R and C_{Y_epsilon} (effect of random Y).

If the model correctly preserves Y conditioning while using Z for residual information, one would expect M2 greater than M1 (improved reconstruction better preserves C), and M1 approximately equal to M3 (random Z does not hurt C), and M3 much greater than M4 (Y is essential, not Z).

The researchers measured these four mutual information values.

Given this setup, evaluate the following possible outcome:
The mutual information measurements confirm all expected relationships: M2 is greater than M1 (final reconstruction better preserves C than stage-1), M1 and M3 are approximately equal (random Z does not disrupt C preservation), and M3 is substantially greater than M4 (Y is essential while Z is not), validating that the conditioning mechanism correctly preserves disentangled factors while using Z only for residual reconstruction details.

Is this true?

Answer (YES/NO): YES